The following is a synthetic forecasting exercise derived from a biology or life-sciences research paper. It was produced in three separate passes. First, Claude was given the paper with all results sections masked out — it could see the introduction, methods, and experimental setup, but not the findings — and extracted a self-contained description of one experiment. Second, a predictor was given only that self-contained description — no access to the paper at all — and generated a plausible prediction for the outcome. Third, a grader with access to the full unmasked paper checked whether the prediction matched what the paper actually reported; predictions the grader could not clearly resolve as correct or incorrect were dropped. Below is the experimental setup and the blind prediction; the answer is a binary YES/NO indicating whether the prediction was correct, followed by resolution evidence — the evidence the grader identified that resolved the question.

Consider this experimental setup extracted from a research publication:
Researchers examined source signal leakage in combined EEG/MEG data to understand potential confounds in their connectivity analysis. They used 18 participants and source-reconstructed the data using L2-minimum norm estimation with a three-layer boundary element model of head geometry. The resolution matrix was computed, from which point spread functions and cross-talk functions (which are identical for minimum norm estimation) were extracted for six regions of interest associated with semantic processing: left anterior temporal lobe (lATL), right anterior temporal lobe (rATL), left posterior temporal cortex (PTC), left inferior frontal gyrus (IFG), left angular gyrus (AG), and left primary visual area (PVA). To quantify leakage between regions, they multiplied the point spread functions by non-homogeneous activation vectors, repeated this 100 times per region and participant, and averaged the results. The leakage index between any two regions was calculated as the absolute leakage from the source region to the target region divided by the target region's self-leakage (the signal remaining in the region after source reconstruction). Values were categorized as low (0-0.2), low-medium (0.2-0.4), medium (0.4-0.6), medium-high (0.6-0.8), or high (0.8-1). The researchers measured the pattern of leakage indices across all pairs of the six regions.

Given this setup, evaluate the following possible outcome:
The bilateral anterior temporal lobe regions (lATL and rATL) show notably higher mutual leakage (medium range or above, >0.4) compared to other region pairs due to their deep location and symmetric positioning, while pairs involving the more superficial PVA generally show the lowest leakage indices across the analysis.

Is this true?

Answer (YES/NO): NO